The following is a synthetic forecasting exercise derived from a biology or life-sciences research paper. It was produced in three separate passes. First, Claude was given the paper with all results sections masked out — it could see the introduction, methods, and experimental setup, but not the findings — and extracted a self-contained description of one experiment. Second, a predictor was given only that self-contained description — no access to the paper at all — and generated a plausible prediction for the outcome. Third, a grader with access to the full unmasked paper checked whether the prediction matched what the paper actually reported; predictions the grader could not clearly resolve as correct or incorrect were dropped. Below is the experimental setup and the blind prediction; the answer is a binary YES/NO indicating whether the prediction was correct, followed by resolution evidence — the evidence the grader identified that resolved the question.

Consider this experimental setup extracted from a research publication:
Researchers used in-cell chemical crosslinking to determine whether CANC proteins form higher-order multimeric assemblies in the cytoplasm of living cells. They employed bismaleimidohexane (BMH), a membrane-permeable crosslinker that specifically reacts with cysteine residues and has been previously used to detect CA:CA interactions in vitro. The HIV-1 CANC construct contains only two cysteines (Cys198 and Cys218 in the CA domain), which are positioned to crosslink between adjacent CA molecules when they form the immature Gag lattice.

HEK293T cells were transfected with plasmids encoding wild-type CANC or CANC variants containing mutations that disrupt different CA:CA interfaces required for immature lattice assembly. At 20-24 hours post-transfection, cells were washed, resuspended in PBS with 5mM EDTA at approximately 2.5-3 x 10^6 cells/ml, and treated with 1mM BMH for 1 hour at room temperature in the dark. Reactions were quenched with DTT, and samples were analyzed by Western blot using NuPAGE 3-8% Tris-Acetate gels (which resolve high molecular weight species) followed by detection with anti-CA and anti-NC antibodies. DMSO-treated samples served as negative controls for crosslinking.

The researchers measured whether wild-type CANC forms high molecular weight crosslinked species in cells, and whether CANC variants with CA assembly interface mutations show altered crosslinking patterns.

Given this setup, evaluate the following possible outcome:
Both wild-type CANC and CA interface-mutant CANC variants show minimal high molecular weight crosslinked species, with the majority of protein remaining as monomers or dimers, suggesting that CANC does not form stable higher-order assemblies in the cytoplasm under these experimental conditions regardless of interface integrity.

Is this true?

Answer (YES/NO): NO